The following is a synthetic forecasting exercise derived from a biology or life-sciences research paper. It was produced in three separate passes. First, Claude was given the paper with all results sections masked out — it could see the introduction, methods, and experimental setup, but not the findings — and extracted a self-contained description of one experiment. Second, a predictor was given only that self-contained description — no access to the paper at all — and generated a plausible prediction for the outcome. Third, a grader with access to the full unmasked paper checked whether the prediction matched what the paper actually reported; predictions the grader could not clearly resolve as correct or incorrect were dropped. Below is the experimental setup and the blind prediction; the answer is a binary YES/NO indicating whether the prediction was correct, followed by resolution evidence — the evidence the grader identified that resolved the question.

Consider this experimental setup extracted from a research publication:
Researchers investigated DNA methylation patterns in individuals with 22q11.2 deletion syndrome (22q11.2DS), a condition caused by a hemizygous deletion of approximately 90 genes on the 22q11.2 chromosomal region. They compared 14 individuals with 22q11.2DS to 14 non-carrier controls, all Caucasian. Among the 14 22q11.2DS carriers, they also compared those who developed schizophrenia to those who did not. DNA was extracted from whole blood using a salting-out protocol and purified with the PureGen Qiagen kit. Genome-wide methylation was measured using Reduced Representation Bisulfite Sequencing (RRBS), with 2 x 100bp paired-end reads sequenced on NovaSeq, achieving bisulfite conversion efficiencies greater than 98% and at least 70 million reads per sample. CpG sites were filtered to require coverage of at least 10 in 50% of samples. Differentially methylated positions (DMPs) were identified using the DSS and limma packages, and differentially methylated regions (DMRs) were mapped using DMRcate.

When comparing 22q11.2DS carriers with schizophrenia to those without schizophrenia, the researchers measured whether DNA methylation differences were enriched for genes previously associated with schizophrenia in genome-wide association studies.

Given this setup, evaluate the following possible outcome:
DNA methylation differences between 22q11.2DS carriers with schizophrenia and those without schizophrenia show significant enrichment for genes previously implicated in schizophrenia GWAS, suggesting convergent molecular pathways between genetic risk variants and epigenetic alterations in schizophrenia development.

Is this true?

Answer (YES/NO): YES